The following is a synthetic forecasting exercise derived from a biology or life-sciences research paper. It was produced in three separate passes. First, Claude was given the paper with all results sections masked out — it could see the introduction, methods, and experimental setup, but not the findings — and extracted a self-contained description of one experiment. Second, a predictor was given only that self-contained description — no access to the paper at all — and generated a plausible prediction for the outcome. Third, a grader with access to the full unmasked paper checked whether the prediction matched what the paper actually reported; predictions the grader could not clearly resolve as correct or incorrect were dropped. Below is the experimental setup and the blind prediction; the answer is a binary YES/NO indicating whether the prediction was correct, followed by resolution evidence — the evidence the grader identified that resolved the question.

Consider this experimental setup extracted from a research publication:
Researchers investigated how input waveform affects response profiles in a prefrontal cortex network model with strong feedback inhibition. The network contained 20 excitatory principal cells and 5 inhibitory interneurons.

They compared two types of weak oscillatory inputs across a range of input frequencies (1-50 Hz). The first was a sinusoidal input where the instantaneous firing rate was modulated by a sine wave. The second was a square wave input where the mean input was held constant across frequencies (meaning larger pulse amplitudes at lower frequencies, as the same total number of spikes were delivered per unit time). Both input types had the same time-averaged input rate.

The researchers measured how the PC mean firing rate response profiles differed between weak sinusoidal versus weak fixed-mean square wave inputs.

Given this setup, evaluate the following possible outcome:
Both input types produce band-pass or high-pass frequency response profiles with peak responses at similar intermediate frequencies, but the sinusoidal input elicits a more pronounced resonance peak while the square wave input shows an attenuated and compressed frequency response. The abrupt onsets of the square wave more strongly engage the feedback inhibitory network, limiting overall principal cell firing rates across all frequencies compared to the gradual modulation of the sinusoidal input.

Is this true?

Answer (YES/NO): NO